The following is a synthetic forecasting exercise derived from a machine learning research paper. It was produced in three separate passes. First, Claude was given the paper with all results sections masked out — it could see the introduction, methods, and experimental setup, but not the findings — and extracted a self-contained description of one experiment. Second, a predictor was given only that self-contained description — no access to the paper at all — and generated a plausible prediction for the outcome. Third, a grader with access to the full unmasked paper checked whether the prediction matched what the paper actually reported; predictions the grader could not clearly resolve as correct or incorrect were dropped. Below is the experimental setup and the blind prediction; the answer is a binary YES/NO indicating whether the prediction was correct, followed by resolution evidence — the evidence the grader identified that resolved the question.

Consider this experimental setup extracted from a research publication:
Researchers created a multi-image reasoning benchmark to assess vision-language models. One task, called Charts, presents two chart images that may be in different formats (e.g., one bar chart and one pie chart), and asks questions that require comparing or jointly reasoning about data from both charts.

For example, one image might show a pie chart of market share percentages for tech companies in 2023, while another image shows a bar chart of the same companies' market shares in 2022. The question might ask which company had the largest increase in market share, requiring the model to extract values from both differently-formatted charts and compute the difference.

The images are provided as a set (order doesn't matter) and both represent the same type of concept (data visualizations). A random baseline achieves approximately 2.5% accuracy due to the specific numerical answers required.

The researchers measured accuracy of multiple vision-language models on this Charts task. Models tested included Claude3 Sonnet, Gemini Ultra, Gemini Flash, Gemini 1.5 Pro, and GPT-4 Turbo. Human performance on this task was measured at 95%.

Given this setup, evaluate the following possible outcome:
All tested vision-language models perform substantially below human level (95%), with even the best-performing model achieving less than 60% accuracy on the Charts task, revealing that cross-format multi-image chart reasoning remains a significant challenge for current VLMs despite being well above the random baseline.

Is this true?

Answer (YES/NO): YES